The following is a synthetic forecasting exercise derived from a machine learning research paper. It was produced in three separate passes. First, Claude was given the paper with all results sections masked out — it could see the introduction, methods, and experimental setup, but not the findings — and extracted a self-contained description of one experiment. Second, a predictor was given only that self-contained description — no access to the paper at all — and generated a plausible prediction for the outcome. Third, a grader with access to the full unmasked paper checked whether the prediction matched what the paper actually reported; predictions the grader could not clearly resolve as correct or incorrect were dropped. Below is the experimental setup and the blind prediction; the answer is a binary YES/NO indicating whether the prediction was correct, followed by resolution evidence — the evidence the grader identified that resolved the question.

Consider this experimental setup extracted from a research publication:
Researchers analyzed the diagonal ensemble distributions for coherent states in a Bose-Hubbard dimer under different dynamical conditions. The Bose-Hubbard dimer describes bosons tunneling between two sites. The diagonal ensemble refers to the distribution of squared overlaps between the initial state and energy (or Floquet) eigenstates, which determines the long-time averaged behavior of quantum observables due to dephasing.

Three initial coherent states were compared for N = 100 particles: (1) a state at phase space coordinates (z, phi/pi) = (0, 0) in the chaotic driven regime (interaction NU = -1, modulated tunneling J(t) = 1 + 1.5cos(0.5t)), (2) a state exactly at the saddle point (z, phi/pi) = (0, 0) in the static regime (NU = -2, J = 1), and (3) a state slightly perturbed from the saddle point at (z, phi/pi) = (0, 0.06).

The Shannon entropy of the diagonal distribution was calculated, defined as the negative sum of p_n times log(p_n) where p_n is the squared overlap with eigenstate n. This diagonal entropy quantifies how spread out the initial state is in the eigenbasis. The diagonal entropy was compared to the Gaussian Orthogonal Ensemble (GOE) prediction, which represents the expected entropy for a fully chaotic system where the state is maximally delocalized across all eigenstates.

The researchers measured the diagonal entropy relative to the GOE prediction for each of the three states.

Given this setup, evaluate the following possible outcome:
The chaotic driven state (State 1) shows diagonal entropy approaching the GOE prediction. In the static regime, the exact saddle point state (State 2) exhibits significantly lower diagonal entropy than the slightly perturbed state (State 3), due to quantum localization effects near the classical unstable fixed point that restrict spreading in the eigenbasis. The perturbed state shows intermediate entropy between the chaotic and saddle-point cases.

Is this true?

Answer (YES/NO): YES